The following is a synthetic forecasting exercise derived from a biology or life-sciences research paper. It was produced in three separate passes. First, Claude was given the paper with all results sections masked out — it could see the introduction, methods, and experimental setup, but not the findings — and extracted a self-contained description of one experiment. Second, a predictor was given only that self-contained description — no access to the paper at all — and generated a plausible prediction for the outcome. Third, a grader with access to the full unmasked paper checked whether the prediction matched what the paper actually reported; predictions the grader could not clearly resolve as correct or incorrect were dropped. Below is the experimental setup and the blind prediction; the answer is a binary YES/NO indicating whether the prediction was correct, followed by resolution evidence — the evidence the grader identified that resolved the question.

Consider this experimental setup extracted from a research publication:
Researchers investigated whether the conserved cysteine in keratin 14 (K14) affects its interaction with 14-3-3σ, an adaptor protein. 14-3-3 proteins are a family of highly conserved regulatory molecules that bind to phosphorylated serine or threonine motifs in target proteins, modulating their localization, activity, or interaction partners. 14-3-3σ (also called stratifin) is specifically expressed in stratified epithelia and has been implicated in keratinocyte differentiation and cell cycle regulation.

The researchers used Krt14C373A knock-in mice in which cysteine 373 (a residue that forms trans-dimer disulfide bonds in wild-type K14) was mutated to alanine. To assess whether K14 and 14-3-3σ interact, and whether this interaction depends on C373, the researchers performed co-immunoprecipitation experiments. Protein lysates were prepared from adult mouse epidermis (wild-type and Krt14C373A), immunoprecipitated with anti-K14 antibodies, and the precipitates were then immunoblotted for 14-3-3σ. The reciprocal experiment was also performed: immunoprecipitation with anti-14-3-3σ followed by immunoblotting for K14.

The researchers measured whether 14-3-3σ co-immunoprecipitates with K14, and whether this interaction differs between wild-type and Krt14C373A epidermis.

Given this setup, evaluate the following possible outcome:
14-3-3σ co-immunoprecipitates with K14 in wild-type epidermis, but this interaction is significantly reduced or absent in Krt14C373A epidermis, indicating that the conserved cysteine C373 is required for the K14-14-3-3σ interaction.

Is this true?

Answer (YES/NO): NO